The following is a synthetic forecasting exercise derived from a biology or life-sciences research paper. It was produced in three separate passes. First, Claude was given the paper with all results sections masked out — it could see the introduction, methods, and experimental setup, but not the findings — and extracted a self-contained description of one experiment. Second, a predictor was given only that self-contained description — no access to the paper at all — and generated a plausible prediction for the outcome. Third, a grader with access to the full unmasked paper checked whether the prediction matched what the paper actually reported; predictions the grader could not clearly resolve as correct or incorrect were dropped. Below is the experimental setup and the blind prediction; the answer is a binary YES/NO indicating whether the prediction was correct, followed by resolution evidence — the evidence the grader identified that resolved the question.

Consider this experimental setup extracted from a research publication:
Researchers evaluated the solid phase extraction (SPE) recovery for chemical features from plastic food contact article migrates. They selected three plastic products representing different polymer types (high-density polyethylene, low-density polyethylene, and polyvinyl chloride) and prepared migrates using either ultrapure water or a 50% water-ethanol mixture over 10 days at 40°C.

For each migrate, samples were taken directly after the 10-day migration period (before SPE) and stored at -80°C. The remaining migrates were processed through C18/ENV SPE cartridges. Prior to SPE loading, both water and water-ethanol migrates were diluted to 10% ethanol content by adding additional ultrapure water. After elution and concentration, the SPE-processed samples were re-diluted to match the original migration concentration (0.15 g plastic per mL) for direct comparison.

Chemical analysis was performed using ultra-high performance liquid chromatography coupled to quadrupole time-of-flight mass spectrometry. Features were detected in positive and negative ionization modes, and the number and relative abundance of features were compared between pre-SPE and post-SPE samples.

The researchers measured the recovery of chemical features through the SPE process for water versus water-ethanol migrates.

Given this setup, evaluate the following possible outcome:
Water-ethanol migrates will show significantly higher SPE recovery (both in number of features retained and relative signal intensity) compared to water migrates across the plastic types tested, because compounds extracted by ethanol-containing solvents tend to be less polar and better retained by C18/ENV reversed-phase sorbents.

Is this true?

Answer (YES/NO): NO